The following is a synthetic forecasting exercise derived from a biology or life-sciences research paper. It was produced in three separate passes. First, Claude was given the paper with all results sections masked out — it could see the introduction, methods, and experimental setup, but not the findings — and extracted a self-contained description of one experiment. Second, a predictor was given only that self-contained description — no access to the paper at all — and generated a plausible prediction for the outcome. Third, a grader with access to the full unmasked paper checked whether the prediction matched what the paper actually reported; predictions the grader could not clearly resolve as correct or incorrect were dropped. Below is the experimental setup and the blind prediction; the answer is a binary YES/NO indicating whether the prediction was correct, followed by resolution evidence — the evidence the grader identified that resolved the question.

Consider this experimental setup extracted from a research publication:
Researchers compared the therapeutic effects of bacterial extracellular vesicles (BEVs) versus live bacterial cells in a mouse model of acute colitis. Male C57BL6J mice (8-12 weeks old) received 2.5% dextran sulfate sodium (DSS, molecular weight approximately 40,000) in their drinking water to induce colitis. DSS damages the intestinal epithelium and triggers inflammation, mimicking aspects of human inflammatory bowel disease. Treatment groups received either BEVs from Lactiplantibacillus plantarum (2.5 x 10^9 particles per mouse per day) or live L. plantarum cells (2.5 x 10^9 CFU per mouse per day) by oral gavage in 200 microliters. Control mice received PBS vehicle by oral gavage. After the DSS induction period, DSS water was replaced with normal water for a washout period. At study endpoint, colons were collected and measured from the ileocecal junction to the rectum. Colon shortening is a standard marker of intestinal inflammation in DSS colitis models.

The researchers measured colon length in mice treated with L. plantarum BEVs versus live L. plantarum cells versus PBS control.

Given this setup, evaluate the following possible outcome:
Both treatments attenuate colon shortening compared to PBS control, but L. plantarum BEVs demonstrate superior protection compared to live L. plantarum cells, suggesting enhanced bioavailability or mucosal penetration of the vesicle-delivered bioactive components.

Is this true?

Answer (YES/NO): NO